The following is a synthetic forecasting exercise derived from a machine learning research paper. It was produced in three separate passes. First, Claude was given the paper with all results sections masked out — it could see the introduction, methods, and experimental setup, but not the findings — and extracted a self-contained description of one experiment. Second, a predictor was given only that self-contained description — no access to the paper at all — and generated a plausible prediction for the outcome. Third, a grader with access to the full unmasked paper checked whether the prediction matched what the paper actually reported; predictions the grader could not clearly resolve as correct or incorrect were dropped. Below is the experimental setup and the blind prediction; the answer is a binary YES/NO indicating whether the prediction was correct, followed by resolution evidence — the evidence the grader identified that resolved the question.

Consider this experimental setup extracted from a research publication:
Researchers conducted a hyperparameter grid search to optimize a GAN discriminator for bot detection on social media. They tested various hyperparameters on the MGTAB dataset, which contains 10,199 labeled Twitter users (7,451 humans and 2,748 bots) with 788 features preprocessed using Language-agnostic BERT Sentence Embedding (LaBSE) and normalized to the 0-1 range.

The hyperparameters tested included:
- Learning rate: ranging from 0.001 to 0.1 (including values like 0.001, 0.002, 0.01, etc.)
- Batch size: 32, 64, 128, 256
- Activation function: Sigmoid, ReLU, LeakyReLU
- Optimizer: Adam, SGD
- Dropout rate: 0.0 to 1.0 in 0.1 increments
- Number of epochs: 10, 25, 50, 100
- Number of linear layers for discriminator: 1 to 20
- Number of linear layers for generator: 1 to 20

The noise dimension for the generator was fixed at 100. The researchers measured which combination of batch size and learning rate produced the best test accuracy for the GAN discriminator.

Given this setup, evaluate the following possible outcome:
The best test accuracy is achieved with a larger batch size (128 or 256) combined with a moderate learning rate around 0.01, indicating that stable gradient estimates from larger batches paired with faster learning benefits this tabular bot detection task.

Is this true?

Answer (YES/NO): NO